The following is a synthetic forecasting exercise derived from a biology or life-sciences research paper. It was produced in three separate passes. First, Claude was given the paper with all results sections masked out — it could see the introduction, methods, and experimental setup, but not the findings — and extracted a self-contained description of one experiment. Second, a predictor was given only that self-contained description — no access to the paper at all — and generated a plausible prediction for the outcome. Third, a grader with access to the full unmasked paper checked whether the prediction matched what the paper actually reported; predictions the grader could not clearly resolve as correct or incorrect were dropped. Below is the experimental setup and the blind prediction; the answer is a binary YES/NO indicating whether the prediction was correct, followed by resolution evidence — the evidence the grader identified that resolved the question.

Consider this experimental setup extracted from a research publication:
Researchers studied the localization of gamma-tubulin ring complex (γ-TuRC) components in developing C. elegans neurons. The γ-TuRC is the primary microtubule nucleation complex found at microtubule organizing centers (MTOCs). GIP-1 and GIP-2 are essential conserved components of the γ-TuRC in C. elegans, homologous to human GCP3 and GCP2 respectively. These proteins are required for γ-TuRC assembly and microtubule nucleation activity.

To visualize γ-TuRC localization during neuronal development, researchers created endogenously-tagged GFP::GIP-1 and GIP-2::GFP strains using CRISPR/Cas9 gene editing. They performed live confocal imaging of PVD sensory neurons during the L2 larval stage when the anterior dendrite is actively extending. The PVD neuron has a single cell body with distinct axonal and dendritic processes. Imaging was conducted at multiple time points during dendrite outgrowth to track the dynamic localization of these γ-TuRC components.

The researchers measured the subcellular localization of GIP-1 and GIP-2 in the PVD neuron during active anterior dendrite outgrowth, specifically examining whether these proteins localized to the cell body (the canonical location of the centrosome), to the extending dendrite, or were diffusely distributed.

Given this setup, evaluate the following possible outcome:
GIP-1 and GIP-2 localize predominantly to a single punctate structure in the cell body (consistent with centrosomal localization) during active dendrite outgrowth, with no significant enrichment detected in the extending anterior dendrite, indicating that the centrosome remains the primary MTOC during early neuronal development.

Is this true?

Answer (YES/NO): NO